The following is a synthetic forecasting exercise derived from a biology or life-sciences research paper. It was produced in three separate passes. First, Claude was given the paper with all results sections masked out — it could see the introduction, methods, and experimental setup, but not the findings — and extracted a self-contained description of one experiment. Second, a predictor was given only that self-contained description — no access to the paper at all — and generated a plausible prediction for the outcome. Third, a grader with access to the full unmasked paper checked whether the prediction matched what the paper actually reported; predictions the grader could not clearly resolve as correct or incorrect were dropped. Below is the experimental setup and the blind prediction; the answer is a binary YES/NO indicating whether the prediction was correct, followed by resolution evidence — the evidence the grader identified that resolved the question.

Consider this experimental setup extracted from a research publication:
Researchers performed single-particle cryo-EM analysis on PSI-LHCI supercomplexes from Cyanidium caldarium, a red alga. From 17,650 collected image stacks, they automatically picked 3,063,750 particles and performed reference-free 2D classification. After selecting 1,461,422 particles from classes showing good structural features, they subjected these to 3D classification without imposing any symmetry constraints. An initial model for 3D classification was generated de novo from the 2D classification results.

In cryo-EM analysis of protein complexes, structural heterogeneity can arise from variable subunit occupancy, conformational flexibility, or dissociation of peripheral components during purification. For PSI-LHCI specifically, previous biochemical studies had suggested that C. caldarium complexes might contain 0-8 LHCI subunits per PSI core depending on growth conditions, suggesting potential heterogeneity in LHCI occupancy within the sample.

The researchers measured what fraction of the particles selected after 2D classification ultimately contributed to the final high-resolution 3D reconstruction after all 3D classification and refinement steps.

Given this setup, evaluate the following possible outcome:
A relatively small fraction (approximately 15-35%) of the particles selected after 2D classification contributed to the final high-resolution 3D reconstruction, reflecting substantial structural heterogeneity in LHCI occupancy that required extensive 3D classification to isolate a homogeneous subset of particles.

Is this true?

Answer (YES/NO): YES